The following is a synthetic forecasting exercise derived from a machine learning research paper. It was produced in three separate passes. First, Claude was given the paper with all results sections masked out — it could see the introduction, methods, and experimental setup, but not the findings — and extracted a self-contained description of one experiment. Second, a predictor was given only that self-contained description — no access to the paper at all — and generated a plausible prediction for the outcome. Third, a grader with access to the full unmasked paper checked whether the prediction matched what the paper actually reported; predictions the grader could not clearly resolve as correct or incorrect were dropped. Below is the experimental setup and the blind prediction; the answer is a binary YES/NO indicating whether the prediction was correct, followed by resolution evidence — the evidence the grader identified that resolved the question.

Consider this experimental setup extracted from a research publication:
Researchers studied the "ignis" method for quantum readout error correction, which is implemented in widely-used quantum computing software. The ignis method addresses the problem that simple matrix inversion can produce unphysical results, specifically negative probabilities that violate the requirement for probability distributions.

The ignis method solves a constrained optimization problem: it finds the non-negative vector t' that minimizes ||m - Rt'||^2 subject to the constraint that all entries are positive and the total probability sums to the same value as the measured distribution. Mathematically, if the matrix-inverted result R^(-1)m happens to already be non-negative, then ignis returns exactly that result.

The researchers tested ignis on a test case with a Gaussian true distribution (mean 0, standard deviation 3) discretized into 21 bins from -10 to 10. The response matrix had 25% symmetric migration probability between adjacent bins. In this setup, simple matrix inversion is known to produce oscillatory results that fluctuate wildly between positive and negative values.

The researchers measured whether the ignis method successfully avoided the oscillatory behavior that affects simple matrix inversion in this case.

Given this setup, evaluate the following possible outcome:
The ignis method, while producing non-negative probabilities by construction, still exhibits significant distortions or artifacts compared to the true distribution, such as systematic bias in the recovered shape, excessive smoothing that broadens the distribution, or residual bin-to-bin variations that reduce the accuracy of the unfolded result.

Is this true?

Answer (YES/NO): YES